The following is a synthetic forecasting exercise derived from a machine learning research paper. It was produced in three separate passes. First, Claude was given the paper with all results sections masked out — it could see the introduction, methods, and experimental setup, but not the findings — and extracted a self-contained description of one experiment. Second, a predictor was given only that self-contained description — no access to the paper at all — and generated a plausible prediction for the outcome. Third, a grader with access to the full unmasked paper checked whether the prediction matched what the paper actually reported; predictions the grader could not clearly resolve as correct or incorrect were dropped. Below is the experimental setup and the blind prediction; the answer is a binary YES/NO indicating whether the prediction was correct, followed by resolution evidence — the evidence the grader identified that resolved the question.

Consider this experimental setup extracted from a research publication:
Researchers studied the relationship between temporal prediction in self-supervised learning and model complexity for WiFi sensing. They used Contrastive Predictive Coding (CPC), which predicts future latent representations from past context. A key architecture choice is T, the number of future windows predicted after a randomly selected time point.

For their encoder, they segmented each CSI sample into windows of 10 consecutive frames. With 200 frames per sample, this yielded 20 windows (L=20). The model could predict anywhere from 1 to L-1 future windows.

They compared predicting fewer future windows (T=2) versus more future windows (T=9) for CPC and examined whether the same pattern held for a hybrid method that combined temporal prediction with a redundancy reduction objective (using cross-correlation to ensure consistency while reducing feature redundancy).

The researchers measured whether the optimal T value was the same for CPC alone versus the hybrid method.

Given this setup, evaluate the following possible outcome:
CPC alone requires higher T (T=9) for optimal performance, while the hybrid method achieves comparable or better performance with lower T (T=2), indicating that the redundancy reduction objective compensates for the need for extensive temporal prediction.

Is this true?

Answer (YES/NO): NO